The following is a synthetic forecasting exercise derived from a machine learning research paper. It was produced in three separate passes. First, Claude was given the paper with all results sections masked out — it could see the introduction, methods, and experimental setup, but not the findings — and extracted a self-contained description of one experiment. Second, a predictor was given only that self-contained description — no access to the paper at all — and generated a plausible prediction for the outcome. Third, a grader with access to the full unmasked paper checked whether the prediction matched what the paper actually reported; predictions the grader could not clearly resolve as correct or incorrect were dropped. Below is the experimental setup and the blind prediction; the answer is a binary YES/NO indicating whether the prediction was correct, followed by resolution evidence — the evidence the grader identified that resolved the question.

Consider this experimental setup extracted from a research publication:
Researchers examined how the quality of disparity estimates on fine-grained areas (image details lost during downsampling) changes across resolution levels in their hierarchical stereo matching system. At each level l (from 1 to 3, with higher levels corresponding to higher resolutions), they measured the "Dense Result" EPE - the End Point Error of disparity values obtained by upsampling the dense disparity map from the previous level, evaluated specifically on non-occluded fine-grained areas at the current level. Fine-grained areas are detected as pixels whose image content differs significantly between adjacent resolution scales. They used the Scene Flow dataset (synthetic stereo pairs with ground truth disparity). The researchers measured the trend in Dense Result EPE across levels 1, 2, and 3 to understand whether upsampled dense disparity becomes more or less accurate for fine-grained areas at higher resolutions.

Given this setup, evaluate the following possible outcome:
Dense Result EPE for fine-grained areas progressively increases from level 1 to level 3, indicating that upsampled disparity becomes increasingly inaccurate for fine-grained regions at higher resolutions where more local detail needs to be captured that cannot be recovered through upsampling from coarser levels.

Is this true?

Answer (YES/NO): NO